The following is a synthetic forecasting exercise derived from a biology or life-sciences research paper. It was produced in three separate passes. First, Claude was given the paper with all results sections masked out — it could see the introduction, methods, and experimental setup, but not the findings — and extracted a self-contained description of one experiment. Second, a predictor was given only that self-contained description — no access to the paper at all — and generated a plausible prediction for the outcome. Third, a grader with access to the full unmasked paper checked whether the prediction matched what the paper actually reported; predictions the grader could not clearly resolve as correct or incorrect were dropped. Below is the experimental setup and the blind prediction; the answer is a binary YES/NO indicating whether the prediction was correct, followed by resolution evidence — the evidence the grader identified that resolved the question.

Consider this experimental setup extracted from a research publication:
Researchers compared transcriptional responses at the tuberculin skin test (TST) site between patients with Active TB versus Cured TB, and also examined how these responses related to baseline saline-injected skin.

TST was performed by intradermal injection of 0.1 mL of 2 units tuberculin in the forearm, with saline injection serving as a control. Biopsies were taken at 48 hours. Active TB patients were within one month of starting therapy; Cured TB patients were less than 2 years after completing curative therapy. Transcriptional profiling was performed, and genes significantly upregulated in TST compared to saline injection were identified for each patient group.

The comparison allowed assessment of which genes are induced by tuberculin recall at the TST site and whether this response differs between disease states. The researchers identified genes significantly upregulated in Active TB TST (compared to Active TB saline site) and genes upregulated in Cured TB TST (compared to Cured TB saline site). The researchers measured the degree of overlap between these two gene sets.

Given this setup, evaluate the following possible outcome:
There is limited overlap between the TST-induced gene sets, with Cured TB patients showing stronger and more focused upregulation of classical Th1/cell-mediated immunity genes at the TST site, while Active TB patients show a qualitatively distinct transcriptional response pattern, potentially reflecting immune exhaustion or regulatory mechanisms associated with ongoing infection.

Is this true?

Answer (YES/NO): NO